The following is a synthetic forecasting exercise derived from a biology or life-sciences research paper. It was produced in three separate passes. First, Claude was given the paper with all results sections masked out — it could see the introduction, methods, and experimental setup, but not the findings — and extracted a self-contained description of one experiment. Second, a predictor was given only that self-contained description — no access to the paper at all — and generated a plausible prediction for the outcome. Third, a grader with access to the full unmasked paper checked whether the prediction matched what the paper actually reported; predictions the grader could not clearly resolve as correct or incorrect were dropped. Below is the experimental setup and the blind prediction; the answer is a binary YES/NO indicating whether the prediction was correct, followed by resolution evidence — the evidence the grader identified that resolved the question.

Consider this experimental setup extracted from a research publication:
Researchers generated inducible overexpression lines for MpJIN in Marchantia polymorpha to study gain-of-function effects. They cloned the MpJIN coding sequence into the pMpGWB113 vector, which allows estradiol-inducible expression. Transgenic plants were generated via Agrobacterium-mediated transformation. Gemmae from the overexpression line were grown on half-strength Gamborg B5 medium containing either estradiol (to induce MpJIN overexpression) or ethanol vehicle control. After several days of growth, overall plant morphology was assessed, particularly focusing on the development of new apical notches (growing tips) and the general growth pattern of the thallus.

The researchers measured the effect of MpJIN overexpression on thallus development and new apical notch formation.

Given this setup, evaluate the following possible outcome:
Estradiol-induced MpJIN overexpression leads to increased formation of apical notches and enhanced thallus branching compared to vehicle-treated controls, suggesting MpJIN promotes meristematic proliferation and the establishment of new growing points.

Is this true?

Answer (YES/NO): NO